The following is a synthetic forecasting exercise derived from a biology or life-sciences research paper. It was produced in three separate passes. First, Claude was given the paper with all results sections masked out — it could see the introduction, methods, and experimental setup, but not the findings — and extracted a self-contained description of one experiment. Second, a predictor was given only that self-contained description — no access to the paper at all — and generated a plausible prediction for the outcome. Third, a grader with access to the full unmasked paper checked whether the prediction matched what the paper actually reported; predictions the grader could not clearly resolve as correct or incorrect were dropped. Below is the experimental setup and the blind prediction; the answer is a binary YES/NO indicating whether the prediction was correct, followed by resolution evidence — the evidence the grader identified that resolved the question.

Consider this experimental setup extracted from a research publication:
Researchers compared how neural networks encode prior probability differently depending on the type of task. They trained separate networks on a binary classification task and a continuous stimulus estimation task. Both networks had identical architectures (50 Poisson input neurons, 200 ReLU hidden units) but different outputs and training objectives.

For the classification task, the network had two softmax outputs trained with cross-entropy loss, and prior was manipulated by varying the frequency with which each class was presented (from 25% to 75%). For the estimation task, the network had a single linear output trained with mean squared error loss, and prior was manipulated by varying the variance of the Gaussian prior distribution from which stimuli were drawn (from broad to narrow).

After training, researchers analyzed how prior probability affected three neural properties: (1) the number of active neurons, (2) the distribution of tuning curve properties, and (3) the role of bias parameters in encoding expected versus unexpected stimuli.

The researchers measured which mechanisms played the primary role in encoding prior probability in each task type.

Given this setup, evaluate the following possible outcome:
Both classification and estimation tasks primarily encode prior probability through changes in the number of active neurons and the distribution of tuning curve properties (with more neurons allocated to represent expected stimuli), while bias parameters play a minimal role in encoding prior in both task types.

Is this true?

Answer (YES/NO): NO